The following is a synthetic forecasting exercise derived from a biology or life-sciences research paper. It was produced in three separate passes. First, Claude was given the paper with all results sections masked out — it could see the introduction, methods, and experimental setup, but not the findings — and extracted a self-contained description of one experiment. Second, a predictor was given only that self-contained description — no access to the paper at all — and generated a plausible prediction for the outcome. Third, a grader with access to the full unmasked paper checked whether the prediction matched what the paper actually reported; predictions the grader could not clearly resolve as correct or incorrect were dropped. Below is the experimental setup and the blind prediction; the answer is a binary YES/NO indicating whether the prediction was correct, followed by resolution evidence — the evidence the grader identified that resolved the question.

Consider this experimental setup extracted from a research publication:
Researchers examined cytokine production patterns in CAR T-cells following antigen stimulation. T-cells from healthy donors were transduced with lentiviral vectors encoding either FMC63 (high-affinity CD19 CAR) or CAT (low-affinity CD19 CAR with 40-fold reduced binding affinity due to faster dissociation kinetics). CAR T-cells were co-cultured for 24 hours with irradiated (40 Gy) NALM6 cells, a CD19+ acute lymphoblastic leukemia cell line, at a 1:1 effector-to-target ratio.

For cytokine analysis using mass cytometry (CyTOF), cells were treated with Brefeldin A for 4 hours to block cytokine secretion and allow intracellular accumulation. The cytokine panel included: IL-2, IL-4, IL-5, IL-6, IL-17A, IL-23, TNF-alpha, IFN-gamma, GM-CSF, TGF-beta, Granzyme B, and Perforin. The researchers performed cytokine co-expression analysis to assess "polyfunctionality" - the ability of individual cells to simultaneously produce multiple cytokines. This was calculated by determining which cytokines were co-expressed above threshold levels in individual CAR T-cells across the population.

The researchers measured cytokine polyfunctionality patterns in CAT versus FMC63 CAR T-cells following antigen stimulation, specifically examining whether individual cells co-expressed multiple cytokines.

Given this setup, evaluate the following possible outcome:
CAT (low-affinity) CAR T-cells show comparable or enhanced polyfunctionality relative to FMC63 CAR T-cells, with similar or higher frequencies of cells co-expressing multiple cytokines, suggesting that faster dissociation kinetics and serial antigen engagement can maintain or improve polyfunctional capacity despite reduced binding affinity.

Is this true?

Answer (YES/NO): YES